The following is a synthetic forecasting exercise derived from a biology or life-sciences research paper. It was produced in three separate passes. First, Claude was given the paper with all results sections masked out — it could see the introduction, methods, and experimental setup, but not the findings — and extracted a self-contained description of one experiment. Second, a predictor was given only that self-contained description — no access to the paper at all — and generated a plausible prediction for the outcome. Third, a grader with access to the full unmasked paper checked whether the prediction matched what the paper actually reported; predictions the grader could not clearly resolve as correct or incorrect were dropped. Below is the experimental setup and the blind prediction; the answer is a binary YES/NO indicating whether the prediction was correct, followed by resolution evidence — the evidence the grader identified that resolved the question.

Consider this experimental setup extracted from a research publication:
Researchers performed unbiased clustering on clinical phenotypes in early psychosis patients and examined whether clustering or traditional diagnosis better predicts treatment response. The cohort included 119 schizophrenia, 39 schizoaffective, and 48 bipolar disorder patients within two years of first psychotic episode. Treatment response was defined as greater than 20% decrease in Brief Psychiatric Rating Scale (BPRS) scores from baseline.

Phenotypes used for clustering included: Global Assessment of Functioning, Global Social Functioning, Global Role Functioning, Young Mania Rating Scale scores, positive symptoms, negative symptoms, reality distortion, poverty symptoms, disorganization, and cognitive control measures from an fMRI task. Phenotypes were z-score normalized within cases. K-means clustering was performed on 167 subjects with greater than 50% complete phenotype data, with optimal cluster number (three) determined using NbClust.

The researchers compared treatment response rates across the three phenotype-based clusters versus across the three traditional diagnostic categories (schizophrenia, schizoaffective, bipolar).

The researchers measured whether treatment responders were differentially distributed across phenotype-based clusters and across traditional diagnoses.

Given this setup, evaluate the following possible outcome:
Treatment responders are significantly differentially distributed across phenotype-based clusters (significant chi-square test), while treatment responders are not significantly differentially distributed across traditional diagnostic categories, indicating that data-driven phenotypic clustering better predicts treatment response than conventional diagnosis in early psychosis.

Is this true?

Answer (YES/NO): NO